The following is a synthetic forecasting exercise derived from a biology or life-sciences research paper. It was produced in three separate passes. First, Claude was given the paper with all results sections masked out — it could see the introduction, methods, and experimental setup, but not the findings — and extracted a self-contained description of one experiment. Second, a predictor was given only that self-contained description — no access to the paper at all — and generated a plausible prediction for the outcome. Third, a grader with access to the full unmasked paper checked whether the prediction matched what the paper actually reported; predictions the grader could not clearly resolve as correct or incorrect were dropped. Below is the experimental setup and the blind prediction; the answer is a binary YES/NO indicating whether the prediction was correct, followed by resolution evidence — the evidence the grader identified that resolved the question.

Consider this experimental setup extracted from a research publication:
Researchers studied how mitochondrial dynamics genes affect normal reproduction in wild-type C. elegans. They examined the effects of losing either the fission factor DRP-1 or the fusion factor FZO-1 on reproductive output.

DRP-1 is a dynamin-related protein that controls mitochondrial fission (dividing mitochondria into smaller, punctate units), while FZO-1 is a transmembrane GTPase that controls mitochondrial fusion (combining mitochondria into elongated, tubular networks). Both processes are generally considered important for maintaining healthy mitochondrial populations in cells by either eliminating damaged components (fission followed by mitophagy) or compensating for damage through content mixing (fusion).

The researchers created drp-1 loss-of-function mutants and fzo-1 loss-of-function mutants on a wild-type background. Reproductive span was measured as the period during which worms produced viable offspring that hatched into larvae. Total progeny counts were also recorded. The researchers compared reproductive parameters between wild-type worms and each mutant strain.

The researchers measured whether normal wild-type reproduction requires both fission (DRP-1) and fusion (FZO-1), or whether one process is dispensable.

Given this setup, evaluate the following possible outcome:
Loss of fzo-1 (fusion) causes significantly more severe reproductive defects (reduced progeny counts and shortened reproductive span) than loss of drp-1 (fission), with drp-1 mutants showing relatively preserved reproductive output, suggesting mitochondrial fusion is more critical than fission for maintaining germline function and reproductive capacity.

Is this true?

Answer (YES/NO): NO